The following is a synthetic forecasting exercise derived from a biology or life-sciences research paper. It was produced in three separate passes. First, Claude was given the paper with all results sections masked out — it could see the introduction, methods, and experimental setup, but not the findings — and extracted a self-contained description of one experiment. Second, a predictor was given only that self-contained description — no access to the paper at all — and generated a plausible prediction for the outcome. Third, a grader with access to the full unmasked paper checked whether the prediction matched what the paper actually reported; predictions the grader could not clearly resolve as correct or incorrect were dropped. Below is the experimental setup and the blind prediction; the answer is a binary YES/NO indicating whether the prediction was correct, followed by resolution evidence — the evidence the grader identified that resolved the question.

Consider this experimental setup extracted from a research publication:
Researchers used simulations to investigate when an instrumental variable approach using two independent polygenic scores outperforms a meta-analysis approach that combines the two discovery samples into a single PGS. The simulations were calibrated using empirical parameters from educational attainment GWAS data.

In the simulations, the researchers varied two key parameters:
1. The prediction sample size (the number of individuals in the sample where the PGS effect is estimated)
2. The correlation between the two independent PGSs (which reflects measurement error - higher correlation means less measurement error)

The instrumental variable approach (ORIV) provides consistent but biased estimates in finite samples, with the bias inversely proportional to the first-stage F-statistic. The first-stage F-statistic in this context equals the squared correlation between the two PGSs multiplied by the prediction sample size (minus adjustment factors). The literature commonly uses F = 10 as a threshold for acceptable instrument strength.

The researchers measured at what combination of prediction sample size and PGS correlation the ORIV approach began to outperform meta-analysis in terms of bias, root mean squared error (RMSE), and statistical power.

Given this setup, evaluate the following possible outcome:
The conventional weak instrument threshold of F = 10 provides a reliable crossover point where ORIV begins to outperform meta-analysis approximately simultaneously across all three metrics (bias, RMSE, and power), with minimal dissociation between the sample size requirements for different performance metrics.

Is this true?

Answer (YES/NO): YES